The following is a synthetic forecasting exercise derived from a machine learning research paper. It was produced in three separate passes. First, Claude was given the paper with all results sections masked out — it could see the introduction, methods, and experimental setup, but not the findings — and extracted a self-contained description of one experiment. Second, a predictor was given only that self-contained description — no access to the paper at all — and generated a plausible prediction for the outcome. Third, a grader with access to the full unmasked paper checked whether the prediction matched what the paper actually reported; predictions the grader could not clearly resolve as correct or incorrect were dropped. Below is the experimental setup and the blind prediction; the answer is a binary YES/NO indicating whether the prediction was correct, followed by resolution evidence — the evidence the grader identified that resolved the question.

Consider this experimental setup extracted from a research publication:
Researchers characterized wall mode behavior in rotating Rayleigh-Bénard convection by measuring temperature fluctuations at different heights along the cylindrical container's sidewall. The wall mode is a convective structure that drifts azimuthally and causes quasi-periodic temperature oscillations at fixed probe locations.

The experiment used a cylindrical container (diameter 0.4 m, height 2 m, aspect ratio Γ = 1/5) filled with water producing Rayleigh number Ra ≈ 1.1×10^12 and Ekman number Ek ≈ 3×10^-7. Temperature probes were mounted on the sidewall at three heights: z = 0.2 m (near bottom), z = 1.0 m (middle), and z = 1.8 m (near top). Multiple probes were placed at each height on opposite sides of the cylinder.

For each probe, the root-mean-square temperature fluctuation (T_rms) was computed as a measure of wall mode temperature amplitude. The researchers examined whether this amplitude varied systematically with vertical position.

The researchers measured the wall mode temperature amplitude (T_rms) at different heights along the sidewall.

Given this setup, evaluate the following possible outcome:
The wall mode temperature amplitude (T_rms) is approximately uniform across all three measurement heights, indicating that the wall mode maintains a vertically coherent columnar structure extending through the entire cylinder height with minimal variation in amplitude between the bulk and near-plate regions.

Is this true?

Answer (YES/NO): YES